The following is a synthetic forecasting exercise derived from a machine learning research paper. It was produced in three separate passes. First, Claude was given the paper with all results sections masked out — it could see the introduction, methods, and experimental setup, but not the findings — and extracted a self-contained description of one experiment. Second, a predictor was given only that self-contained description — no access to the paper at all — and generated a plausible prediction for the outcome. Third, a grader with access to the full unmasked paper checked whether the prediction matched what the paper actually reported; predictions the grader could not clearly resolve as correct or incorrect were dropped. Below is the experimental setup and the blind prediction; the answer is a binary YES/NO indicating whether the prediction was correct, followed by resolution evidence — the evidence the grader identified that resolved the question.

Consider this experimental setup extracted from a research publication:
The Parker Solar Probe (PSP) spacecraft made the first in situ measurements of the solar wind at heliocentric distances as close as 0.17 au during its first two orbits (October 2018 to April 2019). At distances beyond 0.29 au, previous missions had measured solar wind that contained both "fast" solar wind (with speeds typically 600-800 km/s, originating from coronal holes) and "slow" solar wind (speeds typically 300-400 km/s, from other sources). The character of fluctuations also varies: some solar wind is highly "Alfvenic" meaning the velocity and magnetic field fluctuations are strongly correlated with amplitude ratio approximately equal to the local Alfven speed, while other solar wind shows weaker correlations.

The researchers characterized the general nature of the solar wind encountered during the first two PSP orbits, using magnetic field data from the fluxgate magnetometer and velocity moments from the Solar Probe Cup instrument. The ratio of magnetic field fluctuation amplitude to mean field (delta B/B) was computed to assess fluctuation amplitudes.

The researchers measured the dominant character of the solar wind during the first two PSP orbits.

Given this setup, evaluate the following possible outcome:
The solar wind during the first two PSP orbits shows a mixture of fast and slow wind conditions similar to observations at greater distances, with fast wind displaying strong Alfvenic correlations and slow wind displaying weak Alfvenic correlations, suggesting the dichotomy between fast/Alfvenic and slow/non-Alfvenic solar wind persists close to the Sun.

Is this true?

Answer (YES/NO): NO